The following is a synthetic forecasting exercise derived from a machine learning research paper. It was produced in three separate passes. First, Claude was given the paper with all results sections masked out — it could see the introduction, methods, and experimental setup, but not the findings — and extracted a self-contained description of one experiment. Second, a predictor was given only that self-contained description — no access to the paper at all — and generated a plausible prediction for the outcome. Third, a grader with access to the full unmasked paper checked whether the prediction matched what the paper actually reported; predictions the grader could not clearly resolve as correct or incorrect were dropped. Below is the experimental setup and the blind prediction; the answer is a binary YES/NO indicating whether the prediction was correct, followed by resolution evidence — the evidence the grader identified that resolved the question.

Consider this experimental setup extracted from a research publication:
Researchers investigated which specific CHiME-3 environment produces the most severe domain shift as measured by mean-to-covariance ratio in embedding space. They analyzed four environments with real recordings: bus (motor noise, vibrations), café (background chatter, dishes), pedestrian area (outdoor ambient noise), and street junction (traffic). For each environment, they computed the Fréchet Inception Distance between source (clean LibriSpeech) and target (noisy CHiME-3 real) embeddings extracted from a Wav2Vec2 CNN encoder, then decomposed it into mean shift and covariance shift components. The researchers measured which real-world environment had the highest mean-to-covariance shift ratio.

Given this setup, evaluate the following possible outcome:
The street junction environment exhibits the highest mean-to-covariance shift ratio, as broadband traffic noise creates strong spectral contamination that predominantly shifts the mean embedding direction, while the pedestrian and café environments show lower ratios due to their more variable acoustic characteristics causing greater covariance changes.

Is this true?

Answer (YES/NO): NO